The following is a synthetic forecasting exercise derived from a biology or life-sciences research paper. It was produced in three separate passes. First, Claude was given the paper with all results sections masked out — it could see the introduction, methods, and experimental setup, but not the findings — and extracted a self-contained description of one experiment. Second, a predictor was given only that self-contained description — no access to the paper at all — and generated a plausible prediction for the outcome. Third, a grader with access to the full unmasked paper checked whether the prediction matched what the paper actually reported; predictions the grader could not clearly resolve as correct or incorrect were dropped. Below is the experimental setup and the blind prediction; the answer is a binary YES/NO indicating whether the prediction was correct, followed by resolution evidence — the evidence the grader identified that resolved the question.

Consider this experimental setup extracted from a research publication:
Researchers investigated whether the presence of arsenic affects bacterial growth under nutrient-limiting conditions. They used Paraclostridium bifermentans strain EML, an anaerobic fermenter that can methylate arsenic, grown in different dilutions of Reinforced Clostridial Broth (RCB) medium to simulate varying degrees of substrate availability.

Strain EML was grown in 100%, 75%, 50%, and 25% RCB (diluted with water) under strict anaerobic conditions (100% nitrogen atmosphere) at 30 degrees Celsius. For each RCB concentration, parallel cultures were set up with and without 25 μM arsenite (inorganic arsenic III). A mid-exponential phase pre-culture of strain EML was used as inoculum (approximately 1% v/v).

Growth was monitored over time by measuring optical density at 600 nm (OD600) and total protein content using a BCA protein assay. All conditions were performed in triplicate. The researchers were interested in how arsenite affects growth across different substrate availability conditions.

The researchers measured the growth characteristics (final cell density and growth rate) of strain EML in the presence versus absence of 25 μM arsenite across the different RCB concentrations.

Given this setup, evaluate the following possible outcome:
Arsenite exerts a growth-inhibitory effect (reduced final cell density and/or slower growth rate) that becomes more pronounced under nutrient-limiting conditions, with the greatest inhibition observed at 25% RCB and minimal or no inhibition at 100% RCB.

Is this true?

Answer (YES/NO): YES